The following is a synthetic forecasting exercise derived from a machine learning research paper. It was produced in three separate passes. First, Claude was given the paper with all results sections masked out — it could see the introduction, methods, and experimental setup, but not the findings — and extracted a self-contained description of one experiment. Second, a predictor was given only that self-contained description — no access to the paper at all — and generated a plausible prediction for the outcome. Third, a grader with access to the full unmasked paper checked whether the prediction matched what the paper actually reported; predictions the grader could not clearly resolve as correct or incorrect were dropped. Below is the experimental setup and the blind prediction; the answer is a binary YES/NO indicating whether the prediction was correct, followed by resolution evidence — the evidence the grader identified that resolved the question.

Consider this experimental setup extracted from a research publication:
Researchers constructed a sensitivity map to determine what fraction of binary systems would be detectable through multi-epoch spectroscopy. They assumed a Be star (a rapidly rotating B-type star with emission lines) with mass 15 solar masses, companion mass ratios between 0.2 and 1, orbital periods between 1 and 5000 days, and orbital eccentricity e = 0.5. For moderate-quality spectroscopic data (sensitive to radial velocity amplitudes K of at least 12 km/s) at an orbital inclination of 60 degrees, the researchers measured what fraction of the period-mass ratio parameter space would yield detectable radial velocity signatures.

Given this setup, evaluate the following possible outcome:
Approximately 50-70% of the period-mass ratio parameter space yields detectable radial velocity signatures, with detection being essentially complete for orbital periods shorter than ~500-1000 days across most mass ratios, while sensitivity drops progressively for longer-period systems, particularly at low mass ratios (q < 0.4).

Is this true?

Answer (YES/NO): NO